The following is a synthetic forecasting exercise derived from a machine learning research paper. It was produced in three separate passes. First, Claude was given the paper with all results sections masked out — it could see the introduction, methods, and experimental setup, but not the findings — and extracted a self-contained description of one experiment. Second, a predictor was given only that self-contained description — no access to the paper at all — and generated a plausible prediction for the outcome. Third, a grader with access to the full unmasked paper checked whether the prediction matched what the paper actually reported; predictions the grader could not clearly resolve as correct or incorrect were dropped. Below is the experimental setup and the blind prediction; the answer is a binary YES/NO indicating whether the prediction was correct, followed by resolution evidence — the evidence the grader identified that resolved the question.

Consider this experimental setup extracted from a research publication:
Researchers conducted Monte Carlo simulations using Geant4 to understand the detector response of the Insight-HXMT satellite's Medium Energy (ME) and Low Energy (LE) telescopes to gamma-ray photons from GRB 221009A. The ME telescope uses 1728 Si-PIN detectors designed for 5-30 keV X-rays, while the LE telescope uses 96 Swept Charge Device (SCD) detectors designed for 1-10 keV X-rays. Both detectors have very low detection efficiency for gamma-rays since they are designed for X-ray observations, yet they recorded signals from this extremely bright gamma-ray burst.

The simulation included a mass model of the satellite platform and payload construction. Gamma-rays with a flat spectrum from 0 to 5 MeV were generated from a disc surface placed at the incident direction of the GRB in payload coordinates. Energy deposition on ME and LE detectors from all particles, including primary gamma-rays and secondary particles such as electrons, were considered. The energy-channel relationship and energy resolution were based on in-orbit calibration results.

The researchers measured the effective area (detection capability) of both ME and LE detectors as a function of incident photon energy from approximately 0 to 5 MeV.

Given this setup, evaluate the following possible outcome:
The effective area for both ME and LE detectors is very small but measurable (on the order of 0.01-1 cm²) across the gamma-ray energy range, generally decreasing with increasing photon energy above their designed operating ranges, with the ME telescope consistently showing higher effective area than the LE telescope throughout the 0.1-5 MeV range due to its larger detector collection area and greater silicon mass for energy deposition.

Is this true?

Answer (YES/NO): NO